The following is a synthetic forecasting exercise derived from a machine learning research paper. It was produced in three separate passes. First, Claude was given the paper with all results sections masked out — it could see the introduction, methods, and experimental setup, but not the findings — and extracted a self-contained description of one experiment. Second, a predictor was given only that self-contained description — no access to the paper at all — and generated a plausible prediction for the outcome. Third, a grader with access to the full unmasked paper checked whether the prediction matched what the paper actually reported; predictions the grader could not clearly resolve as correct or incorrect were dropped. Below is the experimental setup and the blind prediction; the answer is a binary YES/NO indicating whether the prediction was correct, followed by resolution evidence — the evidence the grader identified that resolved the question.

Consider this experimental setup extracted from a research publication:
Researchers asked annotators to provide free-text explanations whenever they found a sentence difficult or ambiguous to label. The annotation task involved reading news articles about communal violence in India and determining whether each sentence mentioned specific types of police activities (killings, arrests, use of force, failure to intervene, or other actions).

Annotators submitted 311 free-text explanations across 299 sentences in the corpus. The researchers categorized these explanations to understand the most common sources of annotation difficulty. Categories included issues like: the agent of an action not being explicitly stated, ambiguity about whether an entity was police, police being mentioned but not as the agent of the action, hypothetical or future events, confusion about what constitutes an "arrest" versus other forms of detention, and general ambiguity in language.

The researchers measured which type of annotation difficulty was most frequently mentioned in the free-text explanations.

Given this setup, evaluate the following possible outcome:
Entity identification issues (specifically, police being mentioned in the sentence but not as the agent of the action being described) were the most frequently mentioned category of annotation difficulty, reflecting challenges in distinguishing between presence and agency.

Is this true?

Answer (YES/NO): NO